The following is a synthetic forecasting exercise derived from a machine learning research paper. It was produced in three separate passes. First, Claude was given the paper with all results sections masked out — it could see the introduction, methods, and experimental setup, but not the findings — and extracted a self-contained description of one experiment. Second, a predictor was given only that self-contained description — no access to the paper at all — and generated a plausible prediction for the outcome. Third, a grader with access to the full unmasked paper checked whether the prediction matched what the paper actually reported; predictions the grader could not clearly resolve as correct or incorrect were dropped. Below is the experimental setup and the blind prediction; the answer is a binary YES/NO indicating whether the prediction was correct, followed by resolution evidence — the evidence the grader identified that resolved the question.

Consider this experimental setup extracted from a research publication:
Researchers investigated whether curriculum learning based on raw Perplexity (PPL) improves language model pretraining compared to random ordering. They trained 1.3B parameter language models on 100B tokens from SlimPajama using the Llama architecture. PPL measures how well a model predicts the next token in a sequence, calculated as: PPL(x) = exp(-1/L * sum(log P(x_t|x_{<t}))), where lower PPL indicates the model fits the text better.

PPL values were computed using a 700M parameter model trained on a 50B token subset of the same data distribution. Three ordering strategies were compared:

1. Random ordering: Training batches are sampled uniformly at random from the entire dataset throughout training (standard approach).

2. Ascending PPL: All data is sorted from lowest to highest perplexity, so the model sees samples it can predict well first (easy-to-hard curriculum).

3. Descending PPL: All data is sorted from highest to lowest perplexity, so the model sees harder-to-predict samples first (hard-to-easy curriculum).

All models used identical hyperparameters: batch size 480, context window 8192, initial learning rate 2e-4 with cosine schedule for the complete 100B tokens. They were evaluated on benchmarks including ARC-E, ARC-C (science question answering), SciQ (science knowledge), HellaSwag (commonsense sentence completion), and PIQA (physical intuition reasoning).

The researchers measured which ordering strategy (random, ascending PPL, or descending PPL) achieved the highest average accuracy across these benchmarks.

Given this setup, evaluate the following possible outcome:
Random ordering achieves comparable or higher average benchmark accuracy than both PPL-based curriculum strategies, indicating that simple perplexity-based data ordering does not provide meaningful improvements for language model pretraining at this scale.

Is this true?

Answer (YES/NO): YES